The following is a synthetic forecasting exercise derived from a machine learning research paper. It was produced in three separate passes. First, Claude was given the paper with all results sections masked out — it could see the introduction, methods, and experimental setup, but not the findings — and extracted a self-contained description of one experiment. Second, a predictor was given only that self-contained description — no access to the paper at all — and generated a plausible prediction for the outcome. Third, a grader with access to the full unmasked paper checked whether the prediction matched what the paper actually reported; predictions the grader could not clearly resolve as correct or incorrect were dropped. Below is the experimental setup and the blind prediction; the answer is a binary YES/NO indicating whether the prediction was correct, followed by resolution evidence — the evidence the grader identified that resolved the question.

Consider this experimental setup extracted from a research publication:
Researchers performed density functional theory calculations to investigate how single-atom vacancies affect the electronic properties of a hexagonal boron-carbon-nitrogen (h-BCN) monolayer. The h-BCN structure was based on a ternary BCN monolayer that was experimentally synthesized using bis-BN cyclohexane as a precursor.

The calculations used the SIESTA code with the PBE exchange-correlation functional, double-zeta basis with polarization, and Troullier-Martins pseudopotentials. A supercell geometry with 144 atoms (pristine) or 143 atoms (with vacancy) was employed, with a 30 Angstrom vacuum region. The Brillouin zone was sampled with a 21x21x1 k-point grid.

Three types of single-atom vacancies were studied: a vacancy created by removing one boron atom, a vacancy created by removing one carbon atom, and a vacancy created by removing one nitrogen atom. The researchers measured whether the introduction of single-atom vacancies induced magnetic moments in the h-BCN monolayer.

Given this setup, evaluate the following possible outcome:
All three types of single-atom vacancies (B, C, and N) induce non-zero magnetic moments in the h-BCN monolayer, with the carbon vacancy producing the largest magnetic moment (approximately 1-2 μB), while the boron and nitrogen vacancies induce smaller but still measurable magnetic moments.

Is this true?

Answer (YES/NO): NO